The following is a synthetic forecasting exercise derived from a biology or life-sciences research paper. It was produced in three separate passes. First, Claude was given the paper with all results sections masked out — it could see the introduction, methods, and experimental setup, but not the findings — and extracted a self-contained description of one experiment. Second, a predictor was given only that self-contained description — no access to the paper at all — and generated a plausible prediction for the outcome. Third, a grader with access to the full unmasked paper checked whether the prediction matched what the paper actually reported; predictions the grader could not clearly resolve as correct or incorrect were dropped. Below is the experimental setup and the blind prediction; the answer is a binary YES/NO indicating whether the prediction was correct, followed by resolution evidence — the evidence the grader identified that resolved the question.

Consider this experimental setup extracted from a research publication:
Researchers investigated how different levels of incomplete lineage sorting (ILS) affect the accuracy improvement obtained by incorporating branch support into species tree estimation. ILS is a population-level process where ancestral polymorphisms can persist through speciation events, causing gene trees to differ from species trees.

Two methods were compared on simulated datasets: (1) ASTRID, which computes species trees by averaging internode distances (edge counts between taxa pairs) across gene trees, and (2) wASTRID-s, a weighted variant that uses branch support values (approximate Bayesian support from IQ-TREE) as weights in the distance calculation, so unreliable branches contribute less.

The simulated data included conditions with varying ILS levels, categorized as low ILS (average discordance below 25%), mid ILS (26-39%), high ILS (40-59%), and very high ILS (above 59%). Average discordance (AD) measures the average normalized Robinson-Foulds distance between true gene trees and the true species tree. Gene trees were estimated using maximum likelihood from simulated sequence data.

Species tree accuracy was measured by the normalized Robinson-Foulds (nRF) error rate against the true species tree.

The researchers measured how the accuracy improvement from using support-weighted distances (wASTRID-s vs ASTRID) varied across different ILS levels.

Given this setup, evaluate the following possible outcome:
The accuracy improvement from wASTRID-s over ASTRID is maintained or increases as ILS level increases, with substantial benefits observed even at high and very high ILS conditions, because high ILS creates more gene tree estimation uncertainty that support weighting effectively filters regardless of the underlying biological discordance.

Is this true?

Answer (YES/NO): YES